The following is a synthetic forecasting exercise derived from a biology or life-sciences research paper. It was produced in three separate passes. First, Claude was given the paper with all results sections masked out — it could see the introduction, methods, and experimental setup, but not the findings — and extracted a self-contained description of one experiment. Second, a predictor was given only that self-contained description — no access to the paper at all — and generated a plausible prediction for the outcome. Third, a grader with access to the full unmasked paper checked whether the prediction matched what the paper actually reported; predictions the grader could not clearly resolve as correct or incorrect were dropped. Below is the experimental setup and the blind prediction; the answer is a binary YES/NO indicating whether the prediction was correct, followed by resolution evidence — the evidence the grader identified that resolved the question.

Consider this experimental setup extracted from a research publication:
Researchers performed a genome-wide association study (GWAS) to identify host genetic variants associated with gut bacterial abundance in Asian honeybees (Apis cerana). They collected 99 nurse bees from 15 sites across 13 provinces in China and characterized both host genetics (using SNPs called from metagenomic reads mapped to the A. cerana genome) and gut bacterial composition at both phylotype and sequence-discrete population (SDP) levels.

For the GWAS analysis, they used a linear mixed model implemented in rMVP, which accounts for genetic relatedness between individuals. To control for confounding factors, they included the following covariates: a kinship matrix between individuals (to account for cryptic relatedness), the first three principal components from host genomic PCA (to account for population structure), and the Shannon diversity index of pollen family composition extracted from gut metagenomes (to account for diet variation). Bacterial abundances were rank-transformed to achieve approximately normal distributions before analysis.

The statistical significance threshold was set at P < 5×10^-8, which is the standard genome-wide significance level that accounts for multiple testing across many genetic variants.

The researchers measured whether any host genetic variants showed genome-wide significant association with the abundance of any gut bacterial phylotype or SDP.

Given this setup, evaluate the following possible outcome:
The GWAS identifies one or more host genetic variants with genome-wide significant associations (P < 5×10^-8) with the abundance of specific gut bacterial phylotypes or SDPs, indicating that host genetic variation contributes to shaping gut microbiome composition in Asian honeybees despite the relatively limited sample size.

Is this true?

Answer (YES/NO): NO